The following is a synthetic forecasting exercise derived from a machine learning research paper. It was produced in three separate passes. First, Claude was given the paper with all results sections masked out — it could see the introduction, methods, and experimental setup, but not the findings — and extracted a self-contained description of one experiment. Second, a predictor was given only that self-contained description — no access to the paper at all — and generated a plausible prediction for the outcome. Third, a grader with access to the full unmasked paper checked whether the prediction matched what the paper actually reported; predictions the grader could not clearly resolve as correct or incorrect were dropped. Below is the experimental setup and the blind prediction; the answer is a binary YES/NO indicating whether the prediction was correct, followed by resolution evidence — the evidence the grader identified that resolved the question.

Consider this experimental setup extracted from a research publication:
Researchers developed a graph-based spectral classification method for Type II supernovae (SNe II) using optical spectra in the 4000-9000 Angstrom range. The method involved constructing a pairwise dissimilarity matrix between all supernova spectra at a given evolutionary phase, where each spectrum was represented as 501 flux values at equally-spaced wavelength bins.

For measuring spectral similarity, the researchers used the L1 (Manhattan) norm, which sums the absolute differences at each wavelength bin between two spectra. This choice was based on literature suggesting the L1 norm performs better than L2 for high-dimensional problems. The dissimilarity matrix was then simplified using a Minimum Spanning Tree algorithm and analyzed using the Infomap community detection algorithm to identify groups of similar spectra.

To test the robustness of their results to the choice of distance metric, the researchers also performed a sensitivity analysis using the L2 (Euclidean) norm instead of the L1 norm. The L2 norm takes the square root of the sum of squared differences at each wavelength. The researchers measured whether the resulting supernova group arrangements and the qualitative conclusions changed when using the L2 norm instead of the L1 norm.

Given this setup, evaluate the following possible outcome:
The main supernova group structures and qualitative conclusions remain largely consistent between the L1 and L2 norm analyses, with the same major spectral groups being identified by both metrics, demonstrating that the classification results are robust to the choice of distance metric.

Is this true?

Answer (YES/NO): YES